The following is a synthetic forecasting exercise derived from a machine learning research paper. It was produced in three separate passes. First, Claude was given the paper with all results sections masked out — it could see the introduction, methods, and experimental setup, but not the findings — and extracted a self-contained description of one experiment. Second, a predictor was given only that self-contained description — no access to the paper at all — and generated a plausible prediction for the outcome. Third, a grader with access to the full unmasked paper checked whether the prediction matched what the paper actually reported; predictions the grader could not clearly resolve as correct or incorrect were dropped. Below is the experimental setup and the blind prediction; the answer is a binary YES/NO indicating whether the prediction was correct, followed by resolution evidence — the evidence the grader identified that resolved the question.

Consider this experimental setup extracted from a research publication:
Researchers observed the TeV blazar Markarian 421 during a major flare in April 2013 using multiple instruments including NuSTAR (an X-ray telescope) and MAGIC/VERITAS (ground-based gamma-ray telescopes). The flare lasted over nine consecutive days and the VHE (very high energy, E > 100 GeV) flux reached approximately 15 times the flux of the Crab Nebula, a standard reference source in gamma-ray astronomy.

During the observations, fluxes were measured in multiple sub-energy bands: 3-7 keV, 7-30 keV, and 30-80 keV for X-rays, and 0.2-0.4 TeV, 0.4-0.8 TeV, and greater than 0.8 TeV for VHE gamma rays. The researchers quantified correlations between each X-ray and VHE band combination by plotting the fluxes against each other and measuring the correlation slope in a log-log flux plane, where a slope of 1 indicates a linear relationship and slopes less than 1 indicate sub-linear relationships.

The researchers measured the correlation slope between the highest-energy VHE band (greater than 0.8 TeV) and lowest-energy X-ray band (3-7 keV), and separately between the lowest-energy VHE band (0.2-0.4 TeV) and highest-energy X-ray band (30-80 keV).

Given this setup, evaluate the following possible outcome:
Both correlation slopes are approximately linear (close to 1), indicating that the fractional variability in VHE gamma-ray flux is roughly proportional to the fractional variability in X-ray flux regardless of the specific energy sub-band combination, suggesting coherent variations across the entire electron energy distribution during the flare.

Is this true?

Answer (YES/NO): NO